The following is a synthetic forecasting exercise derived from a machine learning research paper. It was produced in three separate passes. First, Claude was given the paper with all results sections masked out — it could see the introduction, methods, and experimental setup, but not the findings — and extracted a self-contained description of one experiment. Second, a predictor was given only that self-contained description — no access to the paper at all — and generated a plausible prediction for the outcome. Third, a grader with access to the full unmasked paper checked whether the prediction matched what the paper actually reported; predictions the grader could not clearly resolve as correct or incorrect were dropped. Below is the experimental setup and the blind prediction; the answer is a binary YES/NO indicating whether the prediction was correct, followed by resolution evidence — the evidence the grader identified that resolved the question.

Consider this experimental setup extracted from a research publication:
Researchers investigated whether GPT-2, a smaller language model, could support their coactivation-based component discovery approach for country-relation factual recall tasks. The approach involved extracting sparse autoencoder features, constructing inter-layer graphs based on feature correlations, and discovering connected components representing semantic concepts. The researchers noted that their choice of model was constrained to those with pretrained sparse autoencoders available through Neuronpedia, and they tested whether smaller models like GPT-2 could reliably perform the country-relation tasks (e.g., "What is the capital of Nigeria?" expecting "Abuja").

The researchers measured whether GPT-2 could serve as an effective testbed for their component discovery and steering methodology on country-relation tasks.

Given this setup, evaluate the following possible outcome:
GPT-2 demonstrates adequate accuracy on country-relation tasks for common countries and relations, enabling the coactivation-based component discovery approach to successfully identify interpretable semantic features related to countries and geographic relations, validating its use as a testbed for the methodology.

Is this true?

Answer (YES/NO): NO